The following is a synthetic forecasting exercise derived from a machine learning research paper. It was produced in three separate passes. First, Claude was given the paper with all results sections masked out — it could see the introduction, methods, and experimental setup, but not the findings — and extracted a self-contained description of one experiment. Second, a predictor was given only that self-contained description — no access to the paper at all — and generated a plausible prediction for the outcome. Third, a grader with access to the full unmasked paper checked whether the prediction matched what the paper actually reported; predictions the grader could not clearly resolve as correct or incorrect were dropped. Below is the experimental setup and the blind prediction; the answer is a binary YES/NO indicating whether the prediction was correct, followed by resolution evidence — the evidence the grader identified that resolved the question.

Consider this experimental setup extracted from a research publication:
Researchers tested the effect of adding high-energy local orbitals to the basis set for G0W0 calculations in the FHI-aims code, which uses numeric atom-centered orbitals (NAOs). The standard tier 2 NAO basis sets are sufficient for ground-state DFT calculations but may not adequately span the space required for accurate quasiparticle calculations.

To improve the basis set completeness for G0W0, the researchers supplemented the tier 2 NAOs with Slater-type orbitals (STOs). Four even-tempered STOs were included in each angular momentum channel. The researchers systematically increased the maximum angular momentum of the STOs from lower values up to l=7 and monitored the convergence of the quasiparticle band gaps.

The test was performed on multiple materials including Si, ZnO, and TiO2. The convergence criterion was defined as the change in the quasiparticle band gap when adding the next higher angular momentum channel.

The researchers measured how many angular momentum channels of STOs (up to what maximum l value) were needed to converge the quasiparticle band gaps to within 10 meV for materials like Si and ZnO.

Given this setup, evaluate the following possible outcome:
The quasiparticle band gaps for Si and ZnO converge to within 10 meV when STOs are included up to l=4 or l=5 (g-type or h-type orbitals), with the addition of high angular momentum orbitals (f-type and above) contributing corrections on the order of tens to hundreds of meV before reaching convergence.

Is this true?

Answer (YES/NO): NO